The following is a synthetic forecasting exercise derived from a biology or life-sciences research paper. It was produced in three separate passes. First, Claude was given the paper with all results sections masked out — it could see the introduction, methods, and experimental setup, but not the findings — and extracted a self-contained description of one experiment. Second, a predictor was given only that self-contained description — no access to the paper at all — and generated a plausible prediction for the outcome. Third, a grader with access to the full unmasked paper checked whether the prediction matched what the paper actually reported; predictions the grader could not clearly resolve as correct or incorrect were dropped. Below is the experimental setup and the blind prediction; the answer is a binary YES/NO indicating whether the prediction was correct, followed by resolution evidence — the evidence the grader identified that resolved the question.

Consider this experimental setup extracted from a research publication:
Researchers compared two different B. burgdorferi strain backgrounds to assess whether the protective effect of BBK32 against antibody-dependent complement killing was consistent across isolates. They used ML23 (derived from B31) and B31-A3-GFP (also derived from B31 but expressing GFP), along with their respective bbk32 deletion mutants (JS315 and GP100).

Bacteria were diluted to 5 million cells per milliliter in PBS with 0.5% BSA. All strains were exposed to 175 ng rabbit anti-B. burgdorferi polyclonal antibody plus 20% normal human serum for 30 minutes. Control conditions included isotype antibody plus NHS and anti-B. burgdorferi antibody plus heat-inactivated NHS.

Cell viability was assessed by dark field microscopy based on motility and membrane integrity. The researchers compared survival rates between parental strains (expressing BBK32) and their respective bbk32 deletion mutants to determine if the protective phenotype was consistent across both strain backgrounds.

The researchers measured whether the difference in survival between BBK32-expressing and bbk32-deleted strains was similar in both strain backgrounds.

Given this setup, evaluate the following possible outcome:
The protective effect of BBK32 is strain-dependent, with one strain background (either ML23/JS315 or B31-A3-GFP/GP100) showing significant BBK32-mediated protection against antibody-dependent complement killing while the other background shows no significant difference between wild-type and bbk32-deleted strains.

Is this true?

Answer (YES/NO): NO